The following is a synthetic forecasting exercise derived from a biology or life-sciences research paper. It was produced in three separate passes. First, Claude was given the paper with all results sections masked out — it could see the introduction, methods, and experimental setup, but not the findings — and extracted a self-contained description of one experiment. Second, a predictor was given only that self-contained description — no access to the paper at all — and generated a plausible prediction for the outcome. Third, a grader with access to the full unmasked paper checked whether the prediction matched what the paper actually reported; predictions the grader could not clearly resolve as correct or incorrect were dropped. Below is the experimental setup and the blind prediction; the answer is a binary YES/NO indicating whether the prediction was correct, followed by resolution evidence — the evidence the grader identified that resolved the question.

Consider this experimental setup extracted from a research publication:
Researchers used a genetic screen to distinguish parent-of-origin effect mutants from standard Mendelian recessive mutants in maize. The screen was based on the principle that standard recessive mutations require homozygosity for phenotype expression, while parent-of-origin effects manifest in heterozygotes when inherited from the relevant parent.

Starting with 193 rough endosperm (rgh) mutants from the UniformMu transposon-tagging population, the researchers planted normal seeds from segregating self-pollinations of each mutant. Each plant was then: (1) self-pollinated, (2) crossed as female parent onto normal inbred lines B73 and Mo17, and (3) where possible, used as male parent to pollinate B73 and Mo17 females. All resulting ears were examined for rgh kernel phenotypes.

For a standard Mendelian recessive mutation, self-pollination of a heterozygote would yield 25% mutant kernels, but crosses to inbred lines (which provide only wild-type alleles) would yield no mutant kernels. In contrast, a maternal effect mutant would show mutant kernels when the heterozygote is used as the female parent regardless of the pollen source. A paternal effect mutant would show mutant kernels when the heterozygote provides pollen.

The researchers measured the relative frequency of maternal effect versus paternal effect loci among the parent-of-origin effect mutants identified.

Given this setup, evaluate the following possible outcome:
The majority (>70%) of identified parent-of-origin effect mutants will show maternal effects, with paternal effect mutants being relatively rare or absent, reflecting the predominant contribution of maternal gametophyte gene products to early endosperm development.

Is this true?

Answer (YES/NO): NO